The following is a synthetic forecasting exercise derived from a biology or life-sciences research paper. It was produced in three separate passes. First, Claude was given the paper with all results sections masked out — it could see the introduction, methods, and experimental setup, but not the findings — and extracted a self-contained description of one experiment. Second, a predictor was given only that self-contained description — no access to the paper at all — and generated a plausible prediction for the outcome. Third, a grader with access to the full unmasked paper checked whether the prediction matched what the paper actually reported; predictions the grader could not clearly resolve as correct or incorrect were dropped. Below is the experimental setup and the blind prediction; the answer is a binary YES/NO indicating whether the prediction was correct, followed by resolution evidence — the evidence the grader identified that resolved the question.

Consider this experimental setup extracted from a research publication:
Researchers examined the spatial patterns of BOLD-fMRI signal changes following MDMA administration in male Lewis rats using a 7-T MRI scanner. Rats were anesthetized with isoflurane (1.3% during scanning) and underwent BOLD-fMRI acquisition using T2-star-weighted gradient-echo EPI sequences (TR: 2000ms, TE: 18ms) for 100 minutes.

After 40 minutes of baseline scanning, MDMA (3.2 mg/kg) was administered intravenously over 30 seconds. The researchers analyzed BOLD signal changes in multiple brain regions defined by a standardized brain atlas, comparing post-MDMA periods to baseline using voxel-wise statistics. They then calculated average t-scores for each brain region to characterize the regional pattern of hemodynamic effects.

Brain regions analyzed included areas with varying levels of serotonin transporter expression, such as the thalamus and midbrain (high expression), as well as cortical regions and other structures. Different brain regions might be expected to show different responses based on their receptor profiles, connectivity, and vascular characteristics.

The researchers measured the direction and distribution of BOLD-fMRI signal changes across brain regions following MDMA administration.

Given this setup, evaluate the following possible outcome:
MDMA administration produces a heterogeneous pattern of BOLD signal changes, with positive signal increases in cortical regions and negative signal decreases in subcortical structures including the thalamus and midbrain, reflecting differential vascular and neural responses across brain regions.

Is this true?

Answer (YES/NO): NO